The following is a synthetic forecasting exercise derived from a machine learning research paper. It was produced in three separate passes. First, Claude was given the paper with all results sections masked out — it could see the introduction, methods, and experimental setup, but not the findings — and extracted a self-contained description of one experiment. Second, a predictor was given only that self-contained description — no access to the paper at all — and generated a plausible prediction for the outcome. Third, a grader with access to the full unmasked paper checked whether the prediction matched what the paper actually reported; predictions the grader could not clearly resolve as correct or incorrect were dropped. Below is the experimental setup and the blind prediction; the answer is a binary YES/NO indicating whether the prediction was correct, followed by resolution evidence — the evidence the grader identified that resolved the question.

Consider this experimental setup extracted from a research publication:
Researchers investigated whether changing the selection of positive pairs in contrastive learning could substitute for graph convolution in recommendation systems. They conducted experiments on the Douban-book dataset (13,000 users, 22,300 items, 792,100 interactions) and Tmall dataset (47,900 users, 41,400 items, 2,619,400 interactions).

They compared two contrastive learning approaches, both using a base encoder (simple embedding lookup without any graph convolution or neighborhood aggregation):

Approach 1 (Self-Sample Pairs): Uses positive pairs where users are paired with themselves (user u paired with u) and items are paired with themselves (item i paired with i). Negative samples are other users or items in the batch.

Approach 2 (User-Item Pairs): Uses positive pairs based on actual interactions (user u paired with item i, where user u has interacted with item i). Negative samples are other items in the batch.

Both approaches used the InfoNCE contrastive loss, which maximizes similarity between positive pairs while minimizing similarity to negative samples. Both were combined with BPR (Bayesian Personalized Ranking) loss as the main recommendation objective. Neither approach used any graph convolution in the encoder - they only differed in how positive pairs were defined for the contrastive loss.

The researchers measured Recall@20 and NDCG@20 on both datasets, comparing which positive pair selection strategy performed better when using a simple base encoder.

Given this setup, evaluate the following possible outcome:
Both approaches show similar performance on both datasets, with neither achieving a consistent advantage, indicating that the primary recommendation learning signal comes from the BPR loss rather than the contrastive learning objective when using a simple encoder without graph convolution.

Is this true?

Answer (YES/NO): NO